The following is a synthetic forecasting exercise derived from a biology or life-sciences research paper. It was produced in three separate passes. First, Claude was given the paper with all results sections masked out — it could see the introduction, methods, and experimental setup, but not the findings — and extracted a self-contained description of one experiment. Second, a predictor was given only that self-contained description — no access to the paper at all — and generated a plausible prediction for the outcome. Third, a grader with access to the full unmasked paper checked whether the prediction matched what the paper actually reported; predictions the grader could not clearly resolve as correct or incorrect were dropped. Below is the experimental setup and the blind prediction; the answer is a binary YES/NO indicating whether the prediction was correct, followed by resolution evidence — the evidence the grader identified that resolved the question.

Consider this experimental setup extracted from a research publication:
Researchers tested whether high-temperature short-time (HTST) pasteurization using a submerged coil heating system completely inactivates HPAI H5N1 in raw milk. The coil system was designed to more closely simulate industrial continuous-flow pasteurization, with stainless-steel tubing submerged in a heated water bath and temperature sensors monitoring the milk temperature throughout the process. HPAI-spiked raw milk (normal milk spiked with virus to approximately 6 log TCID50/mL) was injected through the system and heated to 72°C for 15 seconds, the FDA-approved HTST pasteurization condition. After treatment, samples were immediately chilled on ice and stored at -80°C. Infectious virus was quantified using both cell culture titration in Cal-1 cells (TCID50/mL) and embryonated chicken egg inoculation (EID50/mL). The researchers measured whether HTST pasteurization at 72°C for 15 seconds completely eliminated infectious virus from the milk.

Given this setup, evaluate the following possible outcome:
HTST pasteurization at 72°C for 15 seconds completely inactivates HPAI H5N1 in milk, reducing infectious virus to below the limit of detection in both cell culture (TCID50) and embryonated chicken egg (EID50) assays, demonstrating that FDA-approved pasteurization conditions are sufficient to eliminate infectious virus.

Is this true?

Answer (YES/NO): YES